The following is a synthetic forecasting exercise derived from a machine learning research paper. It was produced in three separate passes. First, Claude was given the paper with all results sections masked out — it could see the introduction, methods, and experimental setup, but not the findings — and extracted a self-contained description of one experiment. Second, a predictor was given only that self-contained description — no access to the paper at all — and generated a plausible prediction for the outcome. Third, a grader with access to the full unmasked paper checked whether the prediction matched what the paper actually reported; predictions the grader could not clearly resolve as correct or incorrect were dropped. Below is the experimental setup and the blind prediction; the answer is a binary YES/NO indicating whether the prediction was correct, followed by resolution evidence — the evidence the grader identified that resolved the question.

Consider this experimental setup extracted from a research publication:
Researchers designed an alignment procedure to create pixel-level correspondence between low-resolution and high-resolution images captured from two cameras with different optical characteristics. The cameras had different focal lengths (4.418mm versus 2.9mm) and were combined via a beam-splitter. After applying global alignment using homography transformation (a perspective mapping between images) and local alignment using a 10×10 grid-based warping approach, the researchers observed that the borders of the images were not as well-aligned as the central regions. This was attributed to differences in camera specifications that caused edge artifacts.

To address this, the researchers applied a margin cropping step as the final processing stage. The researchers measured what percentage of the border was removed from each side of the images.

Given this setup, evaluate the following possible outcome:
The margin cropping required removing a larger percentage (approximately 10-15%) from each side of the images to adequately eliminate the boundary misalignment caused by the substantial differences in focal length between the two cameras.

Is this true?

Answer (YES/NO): YES